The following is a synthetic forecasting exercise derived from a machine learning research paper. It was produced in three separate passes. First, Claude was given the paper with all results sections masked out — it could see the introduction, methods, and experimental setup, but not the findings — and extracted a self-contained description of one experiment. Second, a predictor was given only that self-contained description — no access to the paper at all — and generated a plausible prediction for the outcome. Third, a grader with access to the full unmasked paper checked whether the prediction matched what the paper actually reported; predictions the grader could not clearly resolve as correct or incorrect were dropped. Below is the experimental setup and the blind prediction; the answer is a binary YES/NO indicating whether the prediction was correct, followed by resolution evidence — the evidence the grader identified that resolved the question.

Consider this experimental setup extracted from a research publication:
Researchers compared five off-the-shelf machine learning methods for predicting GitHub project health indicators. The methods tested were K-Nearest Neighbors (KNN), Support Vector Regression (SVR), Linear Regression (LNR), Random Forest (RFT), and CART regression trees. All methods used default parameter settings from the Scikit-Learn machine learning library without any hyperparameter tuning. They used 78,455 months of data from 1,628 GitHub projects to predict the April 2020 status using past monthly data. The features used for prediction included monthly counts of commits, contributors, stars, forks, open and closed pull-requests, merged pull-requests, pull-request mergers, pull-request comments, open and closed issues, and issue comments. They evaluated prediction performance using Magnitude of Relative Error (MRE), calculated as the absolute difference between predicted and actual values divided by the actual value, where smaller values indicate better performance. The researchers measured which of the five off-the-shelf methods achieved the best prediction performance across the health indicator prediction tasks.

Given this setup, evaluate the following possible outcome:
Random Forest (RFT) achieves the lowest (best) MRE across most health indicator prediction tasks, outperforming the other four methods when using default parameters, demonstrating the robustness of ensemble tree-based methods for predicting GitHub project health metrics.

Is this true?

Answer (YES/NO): NO